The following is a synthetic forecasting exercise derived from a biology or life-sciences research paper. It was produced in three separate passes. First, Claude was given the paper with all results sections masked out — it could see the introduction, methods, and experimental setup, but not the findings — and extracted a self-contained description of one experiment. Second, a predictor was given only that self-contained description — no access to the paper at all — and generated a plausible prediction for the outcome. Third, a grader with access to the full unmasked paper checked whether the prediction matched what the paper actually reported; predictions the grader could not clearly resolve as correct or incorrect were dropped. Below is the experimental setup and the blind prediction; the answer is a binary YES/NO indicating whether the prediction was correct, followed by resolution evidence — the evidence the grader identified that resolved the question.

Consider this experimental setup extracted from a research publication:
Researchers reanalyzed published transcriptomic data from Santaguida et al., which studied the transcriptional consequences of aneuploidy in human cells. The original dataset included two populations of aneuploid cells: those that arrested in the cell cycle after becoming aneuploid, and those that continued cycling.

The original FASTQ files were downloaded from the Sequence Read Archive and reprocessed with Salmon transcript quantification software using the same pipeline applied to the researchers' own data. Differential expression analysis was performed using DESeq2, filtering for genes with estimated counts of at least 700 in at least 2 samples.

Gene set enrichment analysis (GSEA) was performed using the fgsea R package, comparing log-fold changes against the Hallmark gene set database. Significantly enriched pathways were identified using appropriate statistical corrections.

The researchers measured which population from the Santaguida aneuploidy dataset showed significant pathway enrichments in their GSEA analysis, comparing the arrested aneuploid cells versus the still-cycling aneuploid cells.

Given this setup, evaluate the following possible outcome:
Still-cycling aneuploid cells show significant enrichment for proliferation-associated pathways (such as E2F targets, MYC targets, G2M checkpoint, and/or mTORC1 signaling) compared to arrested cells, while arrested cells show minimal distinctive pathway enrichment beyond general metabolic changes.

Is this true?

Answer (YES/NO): NO